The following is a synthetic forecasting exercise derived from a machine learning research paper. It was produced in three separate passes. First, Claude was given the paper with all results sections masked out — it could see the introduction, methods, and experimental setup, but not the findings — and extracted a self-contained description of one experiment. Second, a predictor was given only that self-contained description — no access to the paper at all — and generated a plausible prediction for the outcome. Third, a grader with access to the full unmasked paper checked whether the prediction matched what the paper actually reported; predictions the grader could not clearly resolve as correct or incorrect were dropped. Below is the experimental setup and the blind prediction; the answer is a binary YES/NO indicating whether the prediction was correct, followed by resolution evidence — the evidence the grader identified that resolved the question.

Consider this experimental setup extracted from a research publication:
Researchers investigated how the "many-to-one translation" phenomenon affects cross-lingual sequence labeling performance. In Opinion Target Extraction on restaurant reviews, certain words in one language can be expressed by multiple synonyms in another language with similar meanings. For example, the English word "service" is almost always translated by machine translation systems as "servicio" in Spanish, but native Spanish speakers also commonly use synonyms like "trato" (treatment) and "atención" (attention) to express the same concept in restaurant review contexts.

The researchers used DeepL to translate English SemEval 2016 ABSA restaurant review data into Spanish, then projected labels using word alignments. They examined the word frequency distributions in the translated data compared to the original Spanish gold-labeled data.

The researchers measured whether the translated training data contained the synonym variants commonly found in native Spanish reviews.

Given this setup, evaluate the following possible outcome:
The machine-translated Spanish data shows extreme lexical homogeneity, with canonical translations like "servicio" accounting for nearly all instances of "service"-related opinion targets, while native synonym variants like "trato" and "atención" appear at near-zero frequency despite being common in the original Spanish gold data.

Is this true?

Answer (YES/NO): YES